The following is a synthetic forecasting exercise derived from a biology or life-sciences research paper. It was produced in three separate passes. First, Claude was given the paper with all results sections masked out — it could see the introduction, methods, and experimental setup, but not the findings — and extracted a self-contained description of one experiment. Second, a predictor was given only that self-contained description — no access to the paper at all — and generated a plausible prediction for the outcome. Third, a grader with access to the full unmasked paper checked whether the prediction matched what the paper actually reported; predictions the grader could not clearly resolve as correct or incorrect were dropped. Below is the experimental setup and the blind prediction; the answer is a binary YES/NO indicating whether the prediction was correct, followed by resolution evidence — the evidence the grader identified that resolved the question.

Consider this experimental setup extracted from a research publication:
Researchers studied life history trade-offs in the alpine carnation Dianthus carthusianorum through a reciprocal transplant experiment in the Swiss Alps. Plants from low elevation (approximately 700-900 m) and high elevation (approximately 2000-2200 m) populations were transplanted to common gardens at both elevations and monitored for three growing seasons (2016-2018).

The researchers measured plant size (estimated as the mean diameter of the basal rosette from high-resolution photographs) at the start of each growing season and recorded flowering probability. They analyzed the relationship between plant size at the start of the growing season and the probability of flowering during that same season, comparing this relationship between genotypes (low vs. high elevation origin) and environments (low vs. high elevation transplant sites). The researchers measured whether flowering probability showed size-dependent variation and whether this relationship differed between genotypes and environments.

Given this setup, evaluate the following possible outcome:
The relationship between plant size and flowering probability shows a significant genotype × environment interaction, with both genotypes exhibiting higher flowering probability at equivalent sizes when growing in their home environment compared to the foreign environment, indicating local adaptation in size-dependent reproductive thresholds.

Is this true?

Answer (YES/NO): NO